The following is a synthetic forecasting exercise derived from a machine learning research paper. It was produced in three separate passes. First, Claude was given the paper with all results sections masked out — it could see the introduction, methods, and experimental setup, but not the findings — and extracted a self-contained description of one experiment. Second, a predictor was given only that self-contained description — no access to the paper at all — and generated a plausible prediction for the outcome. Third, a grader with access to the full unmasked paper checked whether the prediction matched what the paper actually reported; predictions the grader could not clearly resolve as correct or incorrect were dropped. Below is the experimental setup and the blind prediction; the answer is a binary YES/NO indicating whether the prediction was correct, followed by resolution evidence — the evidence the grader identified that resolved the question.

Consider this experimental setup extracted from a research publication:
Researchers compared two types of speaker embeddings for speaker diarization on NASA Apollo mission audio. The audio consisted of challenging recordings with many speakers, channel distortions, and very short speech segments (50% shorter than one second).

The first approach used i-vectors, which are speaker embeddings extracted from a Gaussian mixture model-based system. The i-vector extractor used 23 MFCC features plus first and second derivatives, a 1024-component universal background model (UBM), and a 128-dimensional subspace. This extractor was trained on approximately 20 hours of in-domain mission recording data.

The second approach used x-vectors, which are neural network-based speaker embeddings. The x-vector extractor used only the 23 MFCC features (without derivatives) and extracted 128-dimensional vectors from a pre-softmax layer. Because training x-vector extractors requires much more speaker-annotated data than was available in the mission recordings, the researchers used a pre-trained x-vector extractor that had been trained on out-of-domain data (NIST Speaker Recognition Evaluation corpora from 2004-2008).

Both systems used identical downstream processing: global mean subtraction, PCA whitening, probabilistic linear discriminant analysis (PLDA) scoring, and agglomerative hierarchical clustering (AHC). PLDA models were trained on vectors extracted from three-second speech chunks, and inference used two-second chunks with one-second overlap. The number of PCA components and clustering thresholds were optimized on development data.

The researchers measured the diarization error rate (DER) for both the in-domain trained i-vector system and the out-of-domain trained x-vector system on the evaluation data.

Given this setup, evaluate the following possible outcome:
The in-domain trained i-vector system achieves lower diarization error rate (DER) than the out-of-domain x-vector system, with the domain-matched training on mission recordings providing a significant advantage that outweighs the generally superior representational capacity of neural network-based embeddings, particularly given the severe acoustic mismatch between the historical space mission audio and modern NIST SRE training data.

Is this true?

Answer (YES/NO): NO